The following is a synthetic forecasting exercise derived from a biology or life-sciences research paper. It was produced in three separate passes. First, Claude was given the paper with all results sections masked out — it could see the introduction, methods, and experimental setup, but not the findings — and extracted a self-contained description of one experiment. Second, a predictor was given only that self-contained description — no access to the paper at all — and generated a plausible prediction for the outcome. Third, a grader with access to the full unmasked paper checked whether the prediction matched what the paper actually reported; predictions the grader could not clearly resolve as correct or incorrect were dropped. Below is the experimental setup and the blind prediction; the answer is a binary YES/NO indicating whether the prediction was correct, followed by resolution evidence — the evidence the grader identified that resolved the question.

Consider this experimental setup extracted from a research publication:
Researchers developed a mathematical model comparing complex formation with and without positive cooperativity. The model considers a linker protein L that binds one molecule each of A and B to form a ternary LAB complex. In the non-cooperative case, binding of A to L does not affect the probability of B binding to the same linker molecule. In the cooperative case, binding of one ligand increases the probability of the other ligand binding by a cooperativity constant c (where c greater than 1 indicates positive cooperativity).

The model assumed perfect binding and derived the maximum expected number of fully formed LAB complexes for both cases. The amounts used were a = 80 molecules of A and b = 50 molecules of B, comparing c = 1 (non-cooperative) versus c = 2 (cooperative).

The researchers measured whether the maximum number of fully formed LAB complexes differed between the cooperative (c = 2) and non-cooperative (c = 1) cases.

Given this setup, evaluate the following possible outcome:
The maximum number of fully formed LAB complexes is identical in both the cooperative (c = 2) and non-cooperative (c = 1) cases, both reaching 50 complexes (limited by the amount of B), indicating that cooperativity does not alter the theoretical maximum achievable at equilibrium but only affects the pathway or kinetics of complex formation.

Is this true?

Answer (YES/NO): YES